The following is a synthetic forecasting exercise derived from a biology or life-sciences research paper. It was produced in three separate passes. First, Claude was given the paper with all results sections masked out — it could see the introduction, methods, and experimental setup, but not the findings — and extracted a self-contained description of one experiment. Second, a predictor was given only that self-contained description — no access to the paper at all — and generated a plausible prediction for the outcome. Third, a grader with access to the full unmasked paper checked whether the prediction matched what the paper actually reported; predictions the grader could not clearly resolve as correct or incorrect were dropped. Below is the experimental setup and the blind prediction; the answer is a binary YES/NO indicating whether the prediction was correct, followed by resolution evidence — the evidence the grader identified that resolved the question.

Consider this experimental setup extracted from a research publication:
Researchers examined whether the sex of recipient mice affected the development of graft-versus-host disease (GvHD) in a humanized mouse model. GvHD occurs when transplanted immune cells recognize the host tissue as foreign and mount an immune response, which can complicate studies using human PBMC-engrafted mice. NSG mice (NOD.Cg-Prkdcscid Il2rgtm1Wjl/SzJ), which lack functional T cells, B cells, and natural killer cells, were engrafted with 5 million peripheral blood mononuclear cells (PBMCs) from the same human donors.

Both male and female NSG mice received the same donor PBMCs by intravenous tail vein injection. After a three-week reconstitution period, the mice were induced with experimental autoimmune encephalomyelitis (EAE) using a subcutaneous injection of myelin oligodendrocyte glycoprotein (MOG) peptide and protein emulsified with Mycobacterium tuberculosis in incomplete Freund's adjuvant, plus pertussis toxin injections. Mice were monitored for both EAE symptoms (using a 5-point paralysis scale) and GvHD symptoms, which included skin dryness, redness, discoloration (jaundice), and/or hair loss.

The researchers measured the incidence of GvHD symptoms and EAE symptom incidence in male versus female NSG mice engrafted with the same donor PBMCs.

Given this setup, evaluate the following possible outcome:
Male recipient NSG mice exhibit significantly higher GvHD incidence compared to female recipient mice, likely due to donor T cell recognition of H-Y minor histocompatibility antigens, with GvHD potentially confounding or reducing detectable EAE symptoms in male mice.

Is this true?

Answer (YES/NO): NO